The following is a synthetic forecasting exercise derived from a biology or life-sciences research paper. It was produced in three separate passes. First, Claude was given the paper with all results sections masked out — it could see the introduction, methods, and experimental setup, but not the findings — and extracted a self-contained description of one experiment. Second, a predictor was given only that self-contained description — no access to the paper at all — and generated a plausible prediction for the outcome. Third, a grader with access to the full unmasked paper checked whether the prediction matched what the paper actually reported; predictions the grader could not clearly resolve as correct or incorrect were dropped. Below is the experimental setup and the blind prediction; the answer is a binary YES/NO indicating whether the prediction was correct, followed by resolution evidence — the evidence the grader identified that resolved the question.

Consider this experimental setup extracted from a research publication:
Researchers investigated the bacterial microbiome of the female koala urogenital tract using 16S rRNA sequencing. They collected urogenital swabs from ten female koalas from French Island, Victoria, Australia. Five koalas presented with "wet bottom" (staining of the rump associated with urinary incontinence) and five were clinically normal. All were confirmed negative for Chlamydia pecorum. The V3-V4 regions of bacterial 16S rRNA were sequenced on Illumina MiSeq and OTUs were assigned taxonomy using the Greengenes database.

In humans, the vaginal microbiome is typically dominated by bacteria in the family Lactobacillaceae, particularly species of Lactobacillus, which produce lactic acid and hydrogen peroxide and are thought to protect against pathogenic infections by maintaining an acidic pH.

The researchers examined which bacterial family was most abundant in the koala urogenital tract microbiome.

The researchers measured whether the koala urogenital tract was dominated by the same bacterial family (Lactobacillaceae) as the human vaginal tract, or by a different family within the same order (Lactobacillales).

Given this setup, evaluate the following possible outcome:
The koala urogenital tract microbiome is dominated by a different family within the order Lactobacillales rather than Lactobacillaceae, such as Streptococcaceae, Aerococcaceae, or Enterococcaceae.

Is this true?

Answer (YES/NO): YES